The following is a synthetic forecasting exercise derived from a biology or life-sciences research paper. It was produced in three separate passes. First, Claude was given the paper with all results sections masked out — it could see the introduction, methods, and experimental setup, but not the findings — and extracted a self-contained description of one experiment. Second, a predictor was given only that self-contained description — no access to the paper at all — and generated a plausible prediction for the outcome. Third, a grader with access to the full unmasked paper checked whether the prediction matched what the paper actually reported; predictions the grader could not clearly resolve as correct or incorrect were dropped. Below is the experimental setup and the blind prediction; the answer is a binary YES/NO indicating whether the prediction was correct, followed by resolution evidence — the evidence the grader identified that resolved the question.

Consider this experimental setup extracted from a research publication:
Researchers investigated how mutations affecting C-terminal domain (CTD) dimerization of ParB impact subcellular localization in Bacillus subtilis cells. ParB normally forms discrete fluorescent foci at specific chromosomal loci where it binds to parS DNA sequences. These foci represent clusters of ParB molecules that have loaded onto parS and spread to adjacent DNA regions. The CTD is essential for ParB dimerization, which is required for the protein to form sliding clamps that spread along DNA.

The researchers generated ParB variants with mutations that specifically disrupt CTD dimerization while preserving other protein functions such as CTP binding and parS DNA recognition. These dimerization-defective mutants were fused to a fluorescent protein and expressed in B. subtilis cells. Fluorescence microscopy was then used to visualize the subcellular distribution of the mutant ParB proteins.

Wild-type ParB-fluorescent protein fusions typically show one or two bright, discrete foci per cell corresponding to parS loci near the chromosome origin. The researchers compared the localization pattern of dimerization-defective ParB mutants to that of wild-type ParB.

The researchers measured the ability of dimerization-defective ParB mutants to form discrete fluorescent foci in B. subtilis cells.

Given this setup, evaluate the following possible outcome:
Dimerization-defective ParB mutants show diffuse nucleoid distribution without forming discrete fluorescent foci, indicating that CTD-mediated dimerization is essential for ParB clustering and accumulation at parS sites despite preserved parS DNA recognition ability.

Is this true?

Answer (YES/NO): NO